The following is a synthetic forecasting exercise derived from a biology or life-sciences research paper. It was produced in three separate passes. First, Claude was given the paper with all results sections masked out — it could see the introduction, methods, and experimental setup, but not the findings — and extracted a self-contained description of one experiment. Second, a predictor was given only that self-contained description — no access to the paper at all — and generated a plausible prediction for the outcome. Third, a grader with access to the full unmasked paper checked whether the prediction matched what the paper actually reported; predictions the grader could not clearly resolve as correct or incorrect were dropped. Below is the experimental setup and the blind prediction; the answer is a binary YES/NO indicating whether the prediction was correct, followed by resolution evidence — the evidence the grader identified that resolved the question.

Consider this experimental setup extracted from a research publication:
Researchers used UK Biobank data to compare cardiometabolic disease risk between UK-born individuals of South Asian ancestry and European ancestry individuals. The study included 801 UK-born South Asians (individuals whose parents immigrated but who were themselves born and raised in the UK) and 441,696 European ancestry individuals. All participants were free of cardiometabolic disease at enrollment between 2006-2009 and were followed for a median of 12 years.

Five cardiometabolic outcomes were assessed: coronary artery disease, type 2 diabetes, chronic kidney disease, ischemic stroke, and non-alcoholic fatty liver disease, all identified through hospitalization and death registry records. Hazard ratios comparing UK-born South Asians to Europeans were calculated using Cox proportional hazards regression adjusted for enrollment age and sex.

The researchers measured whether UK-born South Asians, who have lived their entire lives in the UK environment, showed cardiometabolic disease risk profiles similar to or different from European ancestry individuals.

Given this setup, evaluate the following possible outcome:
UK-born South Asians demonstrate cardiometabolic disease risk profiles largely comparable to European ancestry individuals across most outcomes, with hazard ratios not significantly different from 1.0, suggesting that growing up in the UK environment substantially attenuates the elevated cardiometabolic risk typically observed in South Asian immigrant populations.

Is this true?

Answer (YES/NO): NO